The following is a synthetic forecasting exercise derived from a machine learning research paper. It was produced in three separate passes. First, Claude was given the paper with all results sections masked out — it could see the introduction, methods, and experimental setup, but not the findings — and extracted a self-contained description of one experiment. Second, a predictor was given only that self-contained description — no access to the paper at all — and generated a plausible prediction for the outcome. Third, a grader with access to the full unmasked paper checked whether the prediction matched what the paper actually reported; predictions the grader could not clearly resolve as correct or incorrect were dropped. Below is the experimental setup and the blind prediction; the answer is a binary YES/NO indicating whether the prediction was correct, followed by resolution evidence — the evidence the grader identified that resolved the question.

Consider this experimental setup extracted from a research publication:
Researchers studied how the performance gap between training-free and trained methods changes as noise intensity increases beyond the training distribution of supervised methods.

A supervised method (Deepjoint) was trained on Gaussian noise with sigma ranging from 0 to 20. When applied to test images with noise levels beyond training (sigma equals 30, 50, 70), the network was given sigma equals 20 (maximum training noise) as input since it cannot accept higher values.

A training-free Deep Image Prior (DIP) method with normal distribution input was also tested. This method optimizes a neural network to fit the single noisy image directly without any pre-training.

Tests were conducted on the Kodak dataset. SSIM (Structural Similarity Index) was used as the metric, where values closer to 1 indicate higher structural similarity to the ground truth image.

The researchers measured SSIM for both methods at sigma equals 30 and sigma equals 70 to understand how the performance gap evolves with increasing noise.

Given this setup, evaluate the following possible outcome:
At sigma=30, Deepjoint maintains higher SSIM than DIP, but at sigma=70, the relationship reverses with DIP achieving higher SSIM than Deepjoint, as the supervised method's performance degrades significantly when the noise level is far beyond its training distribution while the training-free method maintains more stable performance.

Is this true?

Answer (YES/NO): NO